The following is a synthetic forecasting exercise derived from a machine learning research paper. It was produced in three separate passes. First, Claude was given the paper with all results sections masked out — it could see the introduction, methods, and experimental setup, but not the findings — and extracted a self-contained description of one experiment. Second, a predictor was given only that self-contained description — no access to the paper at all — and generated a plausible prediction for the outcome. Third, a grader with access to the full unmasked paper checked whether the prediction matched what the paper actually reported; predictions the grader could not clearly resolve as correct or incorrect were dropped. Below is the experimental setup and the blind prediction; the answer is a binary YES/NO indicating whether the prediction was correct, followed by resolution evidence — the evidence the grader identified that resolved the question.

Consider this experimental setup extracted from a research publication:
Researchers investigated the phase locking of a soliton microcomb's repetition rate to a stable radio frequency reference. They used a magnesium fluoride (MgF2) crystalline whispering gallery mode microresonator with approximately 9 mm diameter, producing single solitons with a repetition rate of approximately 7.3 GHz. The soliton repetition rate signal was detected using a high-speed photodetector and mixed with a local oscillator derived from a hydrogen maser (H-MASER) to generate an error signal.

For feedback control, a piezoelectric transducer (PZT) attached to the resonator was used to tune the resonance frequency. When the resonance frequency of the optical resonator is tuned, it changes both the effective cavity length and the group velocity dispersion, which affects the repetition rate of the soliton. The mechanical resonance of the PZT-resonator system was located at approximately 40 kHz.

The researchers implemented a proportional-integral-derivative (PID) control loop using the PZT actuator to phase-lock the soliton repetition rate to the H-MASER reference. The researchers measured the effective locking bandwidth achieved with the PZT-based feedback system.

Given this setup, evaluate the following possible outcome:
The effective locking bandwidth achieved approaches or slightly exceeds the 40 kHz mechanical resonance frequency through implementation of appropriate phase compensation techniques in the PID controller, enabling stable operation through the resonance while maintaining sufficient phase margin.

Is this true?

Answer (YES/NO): NO